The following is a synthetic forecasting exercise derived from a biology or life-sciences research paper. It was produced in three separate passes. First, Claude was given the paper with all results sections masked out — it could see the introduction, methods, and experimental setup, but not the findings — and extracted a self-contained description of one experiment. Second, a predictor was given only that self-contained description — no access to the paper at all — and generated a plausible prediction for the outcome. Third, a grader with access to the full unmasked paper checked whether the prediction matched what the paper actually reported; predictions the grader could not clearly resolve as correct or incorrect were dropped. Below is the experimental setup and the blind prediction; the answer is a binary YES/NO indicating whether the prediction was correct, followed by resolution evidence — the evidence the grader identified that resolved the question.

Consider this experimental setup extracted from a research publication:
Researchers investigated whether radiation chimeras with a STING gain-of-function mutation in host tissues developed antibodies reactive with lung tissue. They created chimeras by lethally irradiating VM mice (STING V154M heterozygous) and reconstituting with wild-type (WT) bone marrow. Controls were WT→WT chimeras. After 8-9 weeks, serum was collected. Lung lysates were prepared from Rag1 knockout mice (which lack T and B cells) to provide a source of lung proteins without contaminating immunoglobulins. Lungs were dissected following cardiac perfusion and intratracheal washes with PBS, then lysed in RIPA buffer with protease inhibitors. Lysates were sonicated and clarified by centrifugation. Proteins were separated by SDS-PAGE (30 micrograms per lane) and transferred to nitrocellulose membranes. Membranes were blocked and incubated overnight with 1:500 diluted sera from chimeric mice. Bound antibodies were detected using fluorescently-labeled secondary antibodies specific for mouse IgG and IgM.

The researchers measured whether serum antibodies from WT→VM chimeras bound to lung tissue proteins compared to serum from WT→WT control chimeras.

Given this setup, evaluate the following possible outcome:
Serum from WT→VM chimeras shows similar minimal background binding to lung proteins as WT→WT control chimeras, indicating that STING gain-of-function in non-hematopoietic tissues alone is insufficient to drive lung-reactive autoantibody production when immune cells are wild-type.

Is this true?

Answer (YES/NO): NO